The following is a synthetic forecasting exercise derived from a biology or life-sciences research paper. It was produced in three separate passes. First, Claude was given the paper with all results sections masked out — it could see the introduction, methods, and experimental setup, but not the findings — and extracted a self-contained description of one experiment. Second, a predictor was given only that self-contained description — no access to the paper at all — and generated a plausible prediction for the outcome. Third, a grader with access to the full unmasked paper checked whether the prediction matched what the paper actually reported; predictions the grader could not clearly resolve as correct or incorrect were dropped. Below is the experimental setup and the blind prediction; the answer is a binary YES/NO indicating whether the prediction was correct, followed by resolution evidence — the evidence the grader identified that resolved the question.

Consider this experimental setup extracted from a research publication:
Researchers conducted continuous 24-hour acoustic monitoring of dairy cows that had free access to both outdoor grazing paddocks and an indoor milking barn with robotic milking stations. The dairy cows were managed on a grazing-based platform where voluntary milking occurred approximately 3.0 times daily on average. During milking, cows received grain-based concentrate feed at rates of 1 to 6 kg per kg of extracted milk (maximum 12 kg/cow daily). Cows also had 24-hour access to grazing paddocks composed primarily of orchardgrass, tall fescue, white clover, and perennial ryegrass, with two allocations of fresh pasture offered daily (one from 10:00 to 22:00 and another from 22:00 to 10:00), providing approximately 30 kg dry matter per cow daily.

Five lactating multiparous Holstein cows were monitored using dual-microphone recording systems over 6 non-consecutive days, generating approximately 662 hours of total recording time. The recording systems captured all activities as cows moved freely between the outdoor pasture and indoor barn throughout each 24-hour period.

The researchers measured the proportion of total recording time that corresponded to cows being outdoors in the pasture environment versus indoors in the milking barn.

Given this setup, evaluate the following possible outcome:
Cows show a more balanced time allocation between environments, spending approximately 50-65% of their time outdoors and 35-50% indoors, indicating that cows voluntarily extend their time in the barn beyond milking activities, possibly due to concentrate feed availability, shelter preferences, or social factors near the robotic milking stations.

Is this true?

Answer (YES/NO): YES